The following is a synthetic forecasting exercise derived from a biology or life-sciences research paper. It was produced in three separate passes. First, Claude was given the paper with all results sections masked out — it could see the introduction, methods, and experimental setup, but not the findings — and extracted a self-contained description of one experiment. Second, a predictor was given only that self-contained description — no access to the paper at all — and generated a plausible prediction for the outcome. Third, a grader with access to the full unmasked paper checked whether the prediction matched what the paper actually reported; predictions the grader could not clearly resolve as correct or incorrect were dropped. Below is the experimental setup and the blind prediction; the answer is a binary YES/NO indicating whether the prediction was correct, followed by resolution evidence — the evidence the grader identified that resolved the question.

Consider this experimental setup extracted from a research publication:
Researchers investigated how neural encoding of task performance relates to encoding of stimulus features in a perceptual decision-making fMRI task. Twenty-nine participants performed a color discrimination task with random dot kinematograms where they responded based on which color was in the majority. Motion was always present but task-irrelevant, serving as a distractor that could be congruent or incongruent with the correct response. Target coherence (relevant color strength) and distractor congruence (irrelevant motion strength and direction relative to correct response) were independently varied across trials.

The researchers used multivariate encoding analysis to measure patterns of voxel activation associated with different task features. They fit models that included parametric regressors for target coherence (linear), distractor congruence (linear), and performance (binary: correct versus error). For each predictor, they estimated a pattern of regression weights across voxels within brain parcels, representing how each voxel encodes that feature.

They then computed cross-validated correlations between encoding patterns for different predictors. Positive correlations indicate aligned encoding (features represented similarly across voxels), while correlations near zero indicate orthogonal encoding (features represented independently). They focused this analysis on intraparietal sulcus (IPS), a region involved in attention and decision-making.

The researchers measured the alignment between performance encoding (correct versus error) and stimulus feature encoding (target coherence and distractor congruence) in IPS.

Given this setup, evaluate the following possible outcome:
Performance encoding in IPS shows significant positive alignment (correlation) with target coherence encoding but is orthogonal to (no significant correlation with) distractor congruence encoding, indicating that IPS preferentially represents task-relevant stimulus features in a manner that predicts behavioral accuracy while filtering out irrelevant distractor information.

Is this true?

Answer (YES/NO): NO